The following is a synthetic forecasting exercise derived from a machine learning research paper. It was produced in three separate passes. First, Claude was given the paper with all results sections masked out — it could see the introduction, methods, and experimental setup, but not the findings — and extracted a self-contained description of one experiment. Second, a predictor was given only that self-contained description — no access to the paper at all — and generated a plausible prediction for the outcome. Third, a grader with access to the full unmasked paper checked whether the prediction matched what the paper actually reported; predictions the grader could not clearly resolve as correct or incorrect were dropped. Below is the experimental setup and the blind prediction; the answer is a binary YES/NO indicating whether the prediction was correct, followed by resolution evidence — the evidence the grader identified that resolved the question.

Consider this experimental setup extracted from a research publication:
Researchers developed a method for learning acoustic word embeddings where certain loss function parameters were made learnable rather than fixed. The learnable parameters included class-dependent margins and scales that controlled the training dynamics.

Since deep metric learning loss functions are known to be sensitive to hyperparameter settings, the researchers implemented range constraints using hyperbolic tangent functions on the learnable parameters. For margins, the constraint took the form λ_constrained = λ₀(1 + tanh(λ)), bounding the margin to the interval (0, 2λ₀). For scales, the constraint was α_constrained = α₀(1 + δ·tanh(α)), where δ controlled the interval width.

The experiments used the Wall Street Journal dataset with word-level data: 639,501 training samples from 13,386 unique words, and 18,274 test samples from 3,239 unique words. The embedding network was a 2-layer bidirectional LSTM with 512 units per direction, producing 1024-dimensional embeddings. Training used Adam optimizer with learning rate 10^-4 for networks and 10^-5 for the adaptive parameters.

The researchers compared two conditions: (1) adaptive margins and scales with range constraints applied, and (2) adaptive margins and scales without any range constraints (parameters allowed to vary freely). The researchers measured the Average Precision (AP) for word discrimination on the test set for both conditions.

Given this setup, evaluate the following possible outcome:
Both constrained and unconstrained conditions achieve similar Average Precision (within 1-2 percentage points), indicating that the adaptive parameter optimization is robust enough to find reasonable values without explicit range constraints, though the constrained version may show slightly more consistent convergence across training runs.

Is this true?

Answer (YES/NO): NO